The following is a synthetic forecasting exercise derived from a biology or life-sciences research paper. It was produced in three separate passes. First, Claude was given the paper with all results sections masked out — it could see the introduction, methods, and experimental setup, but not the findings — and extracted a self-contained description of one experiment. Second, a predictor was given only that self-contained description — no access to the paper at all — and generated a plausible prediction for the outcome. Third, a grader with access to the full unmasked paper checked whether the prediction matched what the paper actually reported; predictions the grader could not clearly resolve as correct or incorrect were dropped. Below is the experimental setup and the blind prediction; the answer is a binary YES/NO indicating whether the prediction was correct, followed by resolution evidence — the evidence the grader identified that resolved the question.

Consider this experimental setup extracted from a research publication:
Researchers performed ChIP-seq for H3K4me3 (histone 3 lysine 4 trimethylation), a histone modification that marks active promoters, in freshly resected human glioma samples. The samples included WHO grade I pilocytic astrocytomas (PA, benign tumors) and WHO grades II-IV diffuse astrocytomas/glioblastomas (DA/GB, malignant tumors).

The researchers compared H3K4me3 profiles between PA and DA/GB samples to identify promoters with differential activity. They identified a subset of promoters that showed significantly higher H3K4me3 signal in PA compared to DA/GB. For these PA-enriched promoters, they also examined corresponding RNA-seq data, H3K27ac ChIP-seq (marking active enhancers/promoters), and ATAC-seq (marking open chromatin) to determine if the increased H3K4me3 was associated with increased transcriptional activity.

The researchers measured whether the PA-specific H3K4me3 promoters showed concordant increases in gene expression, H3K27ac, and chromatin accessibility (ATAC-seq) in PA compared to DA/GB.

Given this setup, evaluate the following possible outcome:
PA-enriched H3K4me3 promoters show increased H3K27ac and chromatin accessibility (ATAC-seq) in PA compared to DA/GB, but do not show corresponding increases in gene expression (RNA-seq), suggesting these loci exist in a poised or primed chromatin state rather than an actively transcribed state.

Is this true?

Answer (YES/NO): NO